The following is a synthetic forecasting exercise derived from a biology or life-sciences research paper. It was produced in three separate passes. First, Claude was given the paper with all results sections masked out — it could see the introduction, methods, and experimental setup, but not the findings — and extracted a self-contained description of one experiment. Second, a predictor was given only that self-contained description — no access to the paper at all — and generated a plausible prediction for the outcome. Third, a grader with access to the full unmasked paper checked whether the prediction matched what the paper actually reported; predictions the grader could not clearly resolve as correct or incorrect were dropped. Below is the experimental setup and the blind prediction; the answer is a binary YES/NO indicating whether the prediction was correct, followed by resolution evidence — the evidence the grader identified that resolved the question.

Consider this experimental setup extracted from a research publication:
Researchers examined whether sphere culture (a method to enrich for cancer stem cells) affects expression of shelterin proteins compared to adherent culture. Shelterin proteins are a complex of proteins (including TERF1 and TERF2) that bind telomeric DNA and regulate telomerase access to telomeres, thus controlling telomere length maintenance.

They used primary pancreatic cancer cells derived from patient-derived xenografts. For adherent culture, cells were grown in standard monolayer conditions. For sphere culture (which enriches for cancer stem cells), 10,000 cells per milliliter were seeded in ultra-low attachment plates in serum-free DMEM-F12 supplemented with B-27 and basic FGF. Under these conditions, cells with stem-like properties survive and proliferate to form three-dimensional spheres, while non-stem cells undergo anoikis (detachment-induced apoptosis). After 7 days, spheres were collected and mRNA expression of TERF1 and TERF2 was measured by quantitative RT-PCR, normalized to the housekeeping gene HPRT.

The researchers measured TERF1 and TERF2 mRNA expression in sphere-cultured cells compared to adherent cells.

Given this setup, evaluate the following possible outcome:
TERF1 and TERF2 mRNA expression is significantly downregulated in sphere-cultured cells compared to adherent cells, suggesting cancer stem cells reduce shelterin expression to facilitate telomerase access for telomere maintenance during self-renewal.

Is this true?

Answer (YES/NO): NO